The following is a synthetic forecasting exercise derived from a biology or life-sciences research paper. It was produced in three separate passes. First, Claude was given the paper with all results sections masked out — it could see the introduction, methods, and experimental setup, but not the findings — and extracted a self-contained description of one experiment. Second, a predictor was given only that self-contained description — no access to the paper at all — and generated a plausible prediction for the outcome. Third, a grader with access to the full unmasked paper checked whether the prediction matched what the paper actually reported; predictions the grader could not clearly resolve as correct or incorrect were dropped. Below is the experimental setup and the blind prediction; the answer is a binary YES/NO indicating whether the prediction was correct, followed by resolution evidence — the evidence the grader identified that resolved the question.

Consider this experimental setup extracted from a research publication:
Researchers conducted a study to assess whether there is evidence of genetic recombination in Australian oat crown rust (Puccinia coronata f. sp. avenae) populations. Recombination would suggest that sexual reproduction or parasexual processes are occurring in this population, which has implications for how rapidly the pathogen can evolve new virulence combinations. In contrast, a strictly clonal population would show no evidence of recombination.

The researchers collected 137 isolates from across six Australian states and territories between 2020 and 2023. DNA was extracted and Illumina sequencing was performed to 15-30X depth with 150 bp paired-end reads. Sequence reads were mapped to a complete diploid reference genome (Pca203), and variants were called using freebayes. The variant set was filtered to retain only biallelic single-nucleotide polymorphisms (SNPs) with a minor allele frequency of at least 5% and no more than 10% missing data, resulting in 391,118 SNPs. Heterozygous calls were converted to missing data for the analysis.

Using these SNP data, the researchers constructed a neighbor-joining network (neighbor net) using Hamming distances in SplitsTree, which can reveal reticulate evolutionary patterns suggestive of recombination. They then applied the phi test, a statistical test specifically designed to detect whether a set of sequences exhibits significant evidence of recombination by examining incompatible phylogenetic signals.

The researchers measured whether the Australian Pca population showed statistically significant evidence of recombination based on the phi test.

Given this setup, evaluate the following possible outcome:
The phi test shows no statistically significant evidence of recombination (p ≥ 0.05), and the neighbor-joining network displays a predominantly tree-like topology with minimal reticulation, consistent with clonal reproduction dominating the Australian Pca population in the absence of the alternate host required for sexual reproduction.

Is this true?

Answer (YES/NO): NO